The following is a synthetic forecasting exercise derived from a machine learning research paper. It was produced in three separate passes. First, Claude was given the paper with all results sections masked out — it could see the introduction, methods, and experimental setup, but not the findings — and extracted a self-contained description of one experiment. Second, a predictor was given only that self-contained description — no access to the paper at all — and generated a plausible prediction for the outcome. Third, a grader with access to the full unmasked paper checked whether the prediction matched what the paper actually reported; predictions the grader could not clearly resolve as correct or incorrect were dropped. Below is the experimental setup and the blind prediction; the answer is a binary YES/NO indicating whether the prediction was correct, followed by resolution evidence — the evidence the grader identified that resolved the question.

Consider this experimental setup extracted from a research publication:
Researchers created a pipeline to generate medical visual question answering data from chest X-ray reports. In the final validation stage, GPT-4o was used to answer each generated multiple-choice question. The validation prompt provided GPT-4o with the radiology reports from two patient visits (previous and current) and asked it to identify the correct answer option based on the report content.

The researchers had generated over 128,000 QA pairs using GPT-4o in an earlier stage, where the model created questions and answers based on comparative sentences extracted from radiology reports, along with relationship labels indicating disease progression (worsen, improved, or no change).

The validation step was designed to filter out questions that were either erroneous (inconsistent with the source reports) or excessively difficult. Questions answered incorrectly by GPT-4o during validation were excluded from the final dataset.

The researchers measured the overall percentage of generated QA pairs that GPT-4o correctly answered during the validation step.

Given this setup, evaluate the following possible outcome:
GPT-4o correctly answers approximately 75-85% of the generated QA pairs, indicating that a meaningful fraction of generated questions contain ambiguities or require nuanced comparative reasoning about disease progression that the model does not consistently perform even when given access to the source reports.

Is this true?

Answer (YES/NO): NO